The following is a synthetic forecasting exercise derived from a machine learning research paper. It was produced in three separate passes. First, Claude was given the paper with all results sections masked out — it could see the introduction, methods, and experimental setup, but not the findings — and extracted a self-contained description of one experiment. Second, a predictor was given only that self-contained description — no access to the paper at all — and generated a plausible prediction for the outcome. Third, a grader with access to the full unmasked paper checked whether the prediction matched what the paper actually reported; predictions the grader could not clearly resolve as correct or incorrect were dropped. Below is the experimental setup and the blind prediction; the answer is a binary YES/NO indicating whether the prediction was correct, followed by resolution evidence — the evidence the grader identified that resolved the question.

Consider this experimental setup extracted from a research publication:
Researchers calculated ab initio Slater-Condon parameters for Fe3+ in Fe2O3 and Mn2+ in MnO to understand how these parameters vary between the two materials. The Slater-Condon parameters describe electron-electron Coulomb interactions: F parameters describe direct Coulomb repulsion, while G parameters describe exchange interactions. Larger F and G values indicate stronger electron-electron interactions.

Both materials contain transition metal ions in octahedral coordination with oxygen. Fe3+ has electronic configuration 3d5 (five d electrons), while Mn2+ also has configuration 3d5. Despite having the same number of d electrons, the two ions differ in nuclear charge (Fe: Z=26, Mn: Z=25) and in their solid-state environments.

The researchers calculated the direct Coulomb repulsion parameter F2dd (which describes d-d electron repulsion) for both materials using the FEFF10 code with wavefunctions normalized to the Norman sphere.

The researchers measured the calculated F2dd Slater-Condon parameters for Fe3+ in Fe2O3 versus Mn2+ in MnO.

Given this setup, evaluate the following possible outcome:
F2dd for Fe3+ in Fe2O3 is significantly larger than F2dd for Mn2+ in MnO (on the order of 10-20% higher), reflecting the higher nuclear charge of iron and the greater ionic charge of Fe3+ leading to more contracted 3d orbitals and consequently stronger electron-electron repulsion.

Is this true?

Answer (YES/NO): NO